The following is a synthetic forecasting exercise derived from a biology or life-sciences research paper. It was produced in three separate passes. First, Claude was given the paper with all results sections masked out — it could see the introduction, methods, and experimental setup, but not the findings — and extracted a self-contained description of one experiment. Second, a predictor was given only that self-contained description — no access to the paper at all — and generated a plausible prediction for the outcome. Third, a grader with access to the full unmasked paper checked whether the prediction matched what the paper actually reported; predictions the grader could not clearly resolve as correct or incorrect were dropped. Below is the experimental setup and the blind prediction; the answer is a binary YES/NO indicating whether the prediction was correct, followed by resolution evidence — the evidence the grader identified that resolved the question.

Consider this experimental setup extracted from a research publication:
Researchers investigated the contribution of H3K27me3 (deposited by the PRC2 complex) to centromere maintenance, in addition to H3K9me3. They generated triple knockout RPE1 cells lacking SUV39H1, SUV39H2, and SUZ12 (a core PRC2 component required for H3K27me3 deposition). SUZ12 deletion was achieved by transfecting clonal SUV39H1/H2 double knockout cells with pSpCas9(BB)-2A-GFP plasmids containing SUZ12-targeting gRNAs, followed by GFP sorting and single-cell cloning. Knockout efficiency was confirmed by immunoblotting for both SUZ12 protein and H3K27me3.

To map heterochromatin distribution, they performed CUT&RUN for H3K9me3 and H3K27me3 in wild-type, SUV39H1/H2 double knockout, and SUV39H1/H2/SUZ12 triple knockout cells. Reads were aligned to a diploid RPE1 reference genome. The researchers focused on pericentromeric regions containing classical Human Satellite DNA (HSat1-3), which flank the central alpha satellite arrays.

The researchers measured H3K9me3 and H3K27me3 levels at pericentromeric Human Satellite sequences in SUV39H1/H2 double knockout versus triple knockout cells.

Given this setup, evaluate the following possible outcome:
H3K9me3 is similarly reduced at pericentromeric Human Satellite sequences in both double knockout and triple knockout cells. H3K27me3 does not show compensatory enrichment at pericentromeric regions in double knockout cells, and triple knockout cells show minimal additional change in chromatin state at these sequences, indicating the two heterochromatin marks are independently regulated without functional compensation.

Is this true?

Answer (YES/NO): NO